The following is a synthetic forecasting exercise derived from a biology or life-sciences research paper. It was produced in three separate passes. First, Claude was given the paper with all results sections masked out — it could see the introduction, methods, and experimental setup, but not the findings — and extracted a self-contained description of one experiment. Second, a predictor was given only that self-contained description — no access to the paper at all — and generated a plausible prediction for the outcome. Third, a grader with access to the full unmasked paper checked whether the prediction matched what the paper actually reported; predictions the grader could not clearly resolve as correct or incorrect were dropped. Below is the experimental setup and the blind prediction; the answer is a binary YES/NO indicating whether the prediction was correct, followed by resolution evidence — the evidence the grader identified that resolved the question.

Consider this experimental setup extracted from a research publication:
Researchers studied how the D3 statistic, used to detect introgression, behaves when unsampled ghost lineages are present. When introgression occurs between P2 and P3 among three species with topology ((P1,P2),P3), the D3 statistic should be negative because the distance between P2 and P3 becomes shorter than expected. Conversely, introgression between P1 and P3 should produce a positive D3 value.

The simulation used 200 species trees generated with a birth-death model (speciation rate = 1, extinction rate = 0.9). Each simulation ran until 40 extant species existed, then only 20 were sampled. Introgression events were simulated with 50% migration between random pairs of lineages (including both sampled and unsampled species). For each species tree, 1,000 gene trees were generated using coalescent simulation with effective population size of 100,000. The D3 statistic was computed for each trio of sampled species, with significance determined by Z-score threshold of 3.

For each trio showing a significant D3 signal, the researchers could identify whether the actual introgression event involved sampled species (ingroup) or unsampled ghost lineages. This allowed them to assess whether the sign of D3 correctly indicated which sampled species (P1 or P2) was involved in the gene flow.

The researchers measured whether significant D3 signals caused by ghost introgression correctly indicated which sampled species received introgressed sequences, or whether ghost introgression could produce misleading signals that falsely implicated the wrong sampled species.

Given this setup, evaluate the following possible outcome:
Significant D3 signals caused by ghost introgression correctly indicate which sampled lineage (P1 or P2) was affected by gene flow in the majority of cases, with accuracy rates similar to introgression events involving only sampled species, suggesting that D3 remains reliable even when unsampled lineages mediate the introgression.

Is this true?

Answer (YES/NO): NO